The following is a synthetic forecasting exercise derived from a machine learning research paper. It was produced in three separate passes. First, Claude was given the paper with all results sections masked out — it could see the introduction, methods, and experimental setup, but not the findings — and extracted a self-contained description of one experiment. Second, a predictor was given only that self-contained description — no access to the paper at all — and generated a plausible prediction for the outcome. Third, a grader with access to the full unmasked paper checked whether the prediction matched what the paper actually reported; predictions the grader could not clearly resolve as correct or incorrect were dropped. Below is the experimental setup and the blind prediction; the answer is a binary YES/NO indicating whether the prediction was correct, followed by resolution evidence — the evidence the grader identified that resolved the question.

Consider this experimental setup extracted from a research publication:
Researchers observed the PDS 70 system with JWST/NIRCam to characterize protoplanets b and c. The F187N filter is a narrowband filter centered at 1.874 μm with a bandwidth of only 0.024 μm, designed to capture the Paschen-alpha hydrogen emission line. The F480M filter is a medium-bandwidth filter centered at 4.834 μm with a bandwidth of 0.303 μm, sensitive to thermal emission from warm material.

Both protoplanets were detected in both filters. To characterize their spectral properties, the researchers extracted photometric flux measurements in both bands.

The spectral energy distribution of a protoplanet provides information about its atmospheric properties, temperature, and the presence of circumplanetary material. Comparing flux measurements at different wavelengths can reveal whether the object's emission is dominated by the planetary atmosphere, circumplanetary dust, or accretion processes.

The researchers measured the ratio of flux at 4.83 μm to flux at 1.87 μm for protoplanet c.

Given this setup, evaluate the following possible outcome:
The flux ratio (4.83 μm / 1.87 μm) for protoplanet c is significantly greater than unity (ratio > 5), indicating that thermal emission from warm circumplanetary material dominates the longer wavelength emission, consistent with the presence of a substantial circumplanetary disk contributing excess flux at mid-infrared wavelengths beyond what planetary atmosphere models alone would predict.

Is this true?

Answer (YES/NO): YES